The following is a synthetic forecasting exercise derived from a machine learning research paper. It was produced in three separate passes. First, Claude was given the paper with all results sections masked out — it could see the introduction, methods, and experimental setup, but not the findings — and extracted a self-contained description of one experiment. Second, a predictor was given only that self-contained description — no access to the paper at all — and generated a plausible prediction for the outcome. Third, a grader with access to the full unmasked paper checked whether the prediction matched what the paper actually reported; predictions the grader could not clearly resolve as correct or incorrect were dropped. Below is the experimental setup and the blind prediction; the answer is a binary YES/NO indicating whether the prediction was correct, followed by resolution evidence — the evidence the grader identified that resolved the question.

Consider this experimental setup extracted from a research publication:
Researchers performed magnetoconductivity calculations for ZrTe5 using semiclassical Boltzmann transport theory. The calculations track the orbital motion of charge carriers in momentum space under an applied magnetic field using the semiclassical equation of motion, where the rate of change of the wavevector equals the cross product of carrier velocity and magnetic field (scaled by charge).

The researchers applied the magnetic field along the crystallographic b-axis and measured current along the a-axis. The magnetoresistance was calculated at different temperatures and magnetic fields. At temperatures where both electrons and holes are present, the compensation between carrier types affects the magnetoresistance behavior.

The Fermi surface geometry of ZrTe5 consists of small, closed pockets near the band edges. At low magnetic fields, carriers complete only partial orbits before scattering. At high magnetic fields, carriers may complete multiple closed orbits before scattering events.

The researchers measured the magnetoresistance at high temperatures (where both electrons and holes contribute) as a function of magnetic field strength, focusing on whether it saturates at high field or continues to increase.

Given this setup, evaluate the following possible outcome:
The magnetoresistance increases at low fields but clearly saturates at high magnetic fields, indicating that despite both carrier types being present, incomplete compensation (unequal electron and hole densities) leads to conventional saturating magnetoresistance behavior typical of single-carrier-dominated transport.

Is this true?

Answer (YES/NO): NO